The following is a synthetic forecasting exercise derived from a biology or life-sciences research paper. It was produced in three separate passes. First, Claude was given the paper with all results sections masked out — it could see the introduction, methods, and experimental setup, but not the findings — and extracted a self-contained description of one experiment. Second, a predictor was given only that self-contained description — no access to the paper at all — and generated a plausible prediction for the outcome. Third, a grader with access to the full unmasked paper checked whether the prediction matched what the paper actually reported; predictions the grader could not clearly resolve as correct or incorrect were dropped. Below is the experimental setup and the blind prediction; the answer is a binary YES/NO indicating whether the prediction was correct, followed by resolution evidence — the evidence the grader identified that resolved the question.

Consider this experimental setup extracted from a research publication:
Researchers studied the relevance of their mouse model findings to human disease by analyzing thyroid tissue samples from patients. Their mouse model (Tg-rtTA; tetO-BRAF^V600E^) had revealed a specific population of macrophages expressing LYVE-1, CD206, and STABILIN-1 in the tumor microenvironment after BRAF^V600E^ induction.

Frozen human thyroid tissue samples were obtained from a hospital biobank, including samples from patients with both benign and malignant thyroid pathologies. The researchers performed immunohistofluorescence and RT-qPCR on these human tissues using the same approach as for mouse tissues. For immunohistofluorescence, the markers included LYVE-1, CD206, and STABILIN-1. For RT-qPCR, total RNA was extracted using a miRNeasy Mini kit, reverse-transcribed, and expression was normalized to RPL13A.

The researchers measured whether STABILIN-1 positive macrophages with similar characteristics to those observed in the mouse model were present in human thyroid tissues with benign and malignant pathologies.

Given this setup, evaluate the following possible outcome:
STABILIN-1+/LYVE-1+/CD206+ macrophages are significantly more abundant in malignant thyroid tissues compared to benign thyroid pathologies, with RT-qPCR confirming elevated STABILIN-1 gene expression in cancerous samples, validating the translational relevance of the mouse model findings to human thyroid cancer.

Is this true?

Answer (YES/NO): NO